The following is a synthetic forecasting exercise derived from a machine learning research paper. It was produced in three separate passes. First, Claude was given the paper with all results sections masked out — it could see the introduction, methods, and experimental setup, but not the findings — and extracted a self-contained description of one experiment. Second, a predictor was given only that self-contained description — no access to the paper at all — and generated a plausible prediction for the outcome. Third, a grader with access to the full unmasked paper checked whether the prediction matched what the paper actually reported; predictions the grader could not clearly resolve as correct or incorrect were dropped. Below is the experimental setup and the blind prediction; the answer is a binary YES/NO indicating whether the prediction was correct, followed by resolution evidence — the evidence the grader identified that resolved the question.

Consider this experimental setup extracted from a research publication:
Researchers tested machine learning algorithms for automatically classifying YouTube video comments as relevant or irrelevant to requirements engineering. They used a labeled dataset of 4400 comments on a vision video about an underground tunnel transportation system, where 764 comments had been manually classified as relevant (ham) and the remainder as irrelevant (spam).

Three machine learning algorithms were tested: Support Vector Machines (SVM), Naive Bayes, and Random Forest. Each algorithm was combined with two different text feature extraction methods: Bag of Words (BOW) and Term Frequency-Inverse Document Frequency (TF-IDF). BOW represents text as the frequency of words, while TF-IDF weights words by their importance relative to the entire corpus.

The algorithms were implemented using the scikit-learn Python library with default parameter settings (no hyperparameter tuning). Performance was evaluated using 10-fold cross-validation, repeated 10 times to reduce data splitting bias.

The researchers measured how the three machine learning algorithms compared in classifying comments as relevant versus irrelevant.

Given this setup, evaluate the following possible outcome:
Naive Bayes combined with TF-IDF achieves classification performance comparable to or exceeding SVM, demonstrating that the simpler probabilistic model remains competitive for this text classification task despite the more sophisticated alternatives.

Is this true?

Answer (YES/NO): NO